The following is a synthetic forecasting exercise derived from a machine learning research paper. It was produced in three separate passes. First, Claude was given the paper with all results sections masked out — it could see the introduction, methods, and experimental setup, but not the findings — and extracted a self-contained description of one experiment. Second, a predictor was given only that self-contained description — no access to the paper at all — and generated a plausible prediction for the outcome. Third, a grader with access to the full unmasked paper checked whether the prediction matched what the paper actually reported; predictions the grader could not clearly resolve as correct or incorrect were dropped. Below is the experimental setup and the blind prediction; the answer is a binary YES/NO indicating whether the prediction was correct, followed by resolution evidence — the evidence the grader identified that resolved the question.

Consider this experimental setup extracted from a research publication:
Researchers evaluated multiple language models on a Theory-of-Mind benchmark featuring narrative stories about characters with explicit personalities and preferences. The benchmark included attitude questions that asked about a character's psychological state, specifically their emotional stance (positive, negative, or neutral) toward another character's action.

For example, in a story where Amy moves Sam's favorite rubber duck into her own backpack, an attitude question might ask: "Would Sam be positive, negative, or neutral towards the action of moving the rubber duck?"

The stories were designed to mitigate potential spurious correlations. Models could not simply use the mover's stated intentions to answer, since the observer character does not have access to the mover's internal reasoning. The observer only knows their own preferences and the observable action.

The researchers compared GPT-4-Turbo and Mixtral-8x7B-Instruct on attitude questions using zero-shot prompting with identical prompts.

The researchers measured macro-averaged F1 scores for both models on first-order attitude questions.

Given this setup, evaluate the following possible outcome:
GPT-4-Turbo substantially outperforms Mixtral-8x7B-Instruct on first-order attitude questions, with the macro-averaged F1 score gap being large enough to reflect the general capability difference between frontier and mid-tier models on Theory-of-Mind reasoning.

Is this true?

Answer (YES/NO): NO